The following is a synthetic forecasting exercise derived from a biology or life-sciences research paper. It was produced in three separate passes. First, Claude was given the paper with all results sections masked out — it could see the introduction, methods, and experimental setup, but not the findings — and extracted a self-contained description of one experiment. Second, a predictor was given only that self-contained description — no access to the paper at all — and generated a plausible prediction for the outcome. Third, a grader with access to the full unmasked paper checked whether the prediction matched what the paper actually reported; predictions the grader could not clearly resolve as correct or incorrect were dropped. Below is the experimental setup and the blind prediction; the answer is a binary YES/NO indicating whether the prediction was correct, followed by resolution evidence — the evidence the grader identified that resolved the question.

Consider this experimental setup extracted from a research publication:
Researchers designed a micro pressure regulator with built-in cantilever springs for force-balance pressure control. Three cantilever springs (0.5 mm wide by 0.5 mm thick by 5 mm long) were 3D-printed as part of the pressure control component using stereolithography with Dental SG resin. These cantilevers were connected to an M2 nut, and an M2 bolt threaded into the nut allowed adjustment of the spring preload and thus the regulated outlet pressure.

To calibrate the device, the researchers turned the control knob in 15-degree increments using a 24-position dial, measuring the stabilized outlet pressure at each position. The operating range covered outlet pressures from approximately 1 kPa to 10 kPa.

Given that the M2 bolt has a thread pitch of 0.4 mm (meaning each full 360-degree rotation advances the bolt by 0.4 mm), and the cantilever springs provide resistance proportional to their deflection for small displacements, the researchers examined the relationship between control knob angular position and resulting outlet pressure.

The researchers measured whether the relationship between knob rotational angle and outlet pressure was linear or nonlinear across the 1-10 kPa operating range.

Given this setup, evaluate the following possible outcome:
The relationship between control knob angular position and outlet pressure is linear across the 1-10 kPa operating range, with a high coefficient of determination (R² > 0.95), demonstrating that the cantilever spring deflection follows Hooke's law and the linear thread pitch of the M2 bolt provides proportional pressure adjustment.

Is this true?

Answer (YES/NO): NO